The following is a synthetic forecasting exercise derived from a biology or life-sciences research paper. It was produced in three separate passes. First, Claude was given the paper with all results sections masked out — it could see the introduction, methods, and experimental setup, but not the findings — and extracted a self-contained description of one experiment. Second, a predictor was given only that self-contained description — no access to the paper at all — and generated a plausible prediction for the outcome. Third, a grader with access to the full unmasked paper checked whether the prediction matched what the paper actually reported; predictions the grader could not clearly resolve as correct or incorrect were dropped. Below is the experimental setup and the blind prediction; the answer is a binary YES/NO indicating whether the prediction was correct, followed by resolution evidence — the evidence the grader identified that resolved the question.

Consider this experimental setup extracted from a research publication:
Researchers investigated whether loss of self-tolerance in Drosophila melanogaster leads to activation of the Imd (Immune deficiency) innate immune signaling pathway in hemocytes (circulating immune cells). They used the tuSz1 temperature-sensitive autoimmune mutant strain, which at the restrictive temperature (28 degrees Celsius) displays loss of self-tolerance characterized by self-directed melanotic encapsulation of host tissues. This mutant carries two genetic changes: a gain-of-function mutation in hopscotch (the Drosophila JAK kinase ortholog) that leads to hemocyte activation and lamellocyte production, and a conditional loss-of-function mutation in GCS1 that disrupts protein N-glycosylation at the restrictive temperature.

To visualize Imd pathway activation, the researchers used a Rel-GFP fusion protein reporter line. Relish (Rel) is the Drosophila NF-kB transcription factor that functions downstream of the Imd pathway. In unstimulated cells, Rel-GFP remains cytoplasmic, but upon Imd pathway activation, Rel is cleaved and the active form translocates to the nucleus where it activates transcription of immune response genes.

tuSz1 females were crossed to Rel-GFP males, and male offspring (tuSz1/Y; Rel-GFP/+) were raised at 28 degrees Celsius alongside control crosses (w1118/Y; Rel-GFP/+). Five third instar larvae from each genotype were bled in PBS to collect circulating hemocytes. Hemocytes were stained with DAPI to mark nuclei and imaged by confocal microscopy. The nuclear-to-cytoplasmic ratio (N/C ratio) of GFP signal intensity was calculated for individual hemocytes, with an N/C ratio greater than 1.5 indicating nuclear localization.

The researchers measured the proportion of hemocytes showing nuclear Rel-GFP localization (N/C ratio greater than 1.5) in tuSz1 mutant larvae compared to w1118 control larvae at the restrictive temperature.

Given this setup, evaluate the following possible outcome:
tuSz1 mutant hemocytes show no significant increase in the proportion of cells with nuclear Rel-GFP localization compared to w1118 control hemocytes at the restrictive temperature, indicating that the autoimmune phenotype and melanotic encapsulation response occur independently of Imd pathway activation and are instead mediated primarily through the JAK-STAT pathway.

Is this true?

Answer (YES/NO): NO